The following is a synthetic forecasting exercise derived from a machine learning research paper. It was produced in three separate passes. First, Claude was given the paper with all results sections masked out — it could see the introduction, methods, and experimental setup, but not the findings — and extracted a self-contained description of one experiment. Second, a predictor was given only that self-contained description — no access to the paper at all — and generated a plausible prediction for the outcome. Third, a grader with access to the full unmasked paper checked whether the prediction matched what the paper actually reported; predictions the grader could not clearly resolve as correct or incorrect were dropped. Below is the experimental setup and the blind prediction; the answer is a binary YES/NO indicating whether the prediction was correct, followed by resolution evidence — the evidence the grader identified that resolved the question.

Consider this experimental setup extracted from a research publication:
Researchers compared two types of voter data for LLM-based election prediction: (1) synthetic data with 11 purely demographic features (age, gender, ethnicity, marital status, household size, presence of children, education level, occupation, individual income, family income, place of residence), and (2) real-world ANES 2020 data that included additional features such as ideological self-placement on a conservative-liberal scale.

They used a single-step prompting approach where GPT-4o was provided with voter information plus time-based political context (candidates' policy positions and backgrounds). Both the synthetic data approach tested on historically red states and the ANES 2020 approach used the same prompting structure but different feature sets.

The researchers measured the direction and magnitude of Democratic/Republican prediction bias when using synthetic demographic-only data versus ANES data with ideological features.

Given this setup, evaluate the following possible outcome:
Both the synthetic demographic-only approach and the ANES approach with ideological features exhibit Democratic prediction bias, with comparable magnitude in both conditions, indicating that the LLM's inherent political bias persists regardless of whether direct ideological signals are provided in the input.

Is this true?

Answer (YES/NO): NO